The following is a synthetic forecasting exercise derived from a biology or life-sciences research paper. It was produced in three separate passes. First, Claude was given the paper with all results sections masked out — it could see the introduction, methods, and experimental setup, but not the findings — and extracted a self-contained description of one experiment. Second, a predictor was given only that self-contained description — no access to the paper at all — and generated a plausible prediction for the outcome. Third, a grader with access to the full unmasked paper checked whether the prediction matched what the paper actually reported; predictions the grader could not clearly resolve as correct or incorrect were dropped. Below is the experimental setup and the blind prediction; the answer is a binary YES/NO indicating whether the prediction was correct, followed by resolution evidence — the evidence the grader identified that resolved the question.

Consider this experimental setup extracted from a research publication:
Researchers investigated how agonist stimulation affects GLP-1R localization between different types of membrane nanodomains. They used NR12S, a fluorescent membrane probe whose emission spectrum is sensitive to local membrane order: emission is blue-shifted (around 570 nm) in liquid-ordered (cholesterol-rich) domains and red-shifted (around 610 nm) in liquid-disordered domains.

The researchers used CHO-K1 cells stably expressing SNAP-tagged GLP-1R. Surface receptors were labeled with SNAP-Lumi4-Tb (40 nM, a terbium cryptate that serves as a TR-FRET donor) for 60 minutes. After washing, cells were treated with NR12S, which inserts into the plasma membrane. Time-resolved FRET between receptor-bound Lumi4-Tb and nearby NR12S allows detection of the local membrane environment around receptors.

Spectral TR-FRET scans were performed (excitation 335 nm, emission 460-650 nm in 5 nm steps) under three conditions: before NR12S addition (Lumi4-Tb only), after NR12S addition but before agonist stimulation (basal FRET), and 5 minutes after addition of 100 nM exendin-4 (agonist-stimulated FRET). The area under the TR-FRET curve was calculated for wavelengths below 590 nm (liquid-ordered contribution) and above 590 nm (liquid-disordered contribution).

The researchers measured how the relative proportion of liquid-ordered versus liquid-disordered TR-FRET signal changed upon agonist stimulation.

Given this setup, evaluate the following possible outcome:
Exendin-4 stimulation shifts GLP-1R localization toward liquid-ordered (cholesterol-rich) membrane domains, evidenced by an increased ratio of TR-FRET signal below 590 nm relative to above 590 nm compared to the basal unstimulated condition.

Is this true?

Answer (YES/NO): YES